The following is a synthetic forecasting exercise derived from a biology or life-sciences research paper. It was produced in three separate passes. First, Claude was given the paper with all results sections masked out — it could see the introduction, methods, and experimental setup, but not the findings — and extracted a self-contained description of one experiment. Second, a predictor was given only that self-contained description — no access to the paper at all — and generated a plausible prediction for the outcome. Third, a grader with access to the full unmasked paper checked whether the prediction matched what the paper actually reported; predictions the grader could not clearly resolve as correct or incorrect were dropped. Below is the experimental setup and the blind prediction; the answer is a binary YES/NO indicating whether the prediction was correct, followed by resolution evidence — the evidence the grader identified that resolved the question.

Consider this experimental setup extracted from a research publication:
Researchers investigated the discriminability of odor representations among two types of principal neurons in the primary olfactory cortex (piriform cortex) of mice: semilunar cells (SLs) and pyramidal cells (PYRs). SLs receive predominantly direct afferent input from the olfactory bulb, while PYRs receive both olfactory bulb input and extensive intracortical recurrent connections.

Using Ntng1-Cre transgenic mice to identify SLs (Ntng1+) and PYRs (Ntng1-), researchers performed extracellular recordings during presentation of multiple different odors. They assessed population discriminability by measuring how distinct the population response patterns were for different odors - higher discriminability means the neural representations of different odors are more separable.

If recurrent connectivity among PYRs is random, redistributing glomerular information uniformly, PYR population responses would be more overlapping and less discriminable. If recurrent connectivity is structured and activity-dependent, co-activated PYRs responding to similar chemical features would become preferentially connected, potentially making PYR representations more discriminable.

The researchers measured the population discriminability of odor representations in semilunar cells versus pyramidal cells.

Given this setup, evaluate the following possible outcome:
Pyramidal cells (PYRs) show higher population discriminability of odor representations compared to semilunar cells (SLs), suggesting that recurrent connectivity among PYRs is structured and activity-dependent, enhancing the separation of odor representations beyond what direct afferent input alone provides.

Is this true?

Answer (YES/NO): YES